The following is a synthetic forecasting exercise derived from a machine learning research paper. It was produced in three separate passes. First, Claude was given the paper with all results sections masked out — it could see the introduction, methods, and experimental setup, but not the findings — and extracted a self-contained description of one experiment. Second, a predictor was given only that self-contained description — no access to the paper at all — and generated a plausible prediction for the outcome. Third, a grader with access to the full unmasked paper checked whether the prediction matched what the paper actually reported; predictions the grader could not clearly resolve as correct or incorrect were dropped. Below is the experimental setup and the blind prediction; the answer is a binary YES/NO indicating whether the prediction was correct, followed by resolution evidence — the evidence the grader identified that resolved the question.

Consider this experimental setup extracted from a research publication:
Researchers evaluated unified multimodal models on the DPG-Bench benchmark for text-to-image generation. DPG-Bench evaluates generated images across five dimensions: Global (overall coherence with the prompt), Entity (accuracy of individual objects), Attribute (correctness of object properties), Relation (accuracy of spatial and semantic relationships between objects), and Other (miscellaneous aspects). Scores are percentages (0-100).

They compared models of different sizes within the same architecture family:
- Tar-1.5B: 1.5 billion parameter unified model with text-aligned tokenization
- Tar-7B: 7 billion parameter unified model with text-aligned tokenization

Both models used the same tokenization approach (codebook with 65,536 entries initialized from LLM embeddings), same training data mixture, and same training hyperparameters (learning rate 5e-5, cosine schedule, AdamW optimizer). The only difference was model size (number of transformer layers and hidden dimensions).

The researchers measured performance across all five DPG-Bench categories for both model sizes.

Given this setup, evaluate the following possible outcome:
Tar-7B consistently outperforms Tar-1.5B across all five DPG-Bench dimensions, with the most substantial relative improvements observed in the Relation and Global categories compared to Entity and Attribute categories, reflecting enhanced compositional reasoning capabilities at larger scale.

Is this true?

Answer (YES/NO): NO